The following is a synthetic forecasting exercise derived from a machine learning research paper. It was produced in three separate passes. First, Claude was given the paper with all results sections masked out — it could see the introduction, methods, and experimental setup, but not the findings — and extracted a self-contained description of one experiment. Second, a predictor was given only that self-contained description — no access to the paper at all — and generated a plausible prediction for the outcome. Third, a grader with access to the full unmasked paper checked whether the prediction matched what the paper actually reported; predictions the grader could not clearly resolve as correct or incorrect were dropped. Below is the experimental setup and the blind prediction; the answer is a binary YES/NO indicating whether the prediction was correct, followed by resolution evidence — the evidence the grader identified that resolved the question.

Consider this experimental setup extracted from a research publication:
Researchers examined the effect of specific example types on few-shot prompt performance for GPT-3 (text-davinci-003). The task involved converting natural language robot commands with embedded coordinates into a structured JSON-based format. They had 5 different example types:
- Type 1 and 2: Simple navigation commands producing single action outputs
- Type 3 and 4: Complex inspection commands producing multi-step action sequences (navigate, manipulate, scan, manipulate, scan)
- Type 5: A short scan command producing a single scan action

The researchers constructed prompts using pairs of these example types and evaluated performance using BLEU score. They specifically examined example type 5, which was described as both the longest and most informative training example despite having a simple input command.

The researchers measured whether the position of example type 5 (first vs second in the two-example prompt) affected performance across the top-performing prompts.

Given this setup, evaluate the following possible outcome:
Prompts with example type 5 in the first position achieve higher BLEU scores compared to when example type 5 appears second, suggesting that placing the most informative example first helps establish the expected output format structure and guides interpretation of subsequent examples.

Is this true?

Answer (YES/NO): YES